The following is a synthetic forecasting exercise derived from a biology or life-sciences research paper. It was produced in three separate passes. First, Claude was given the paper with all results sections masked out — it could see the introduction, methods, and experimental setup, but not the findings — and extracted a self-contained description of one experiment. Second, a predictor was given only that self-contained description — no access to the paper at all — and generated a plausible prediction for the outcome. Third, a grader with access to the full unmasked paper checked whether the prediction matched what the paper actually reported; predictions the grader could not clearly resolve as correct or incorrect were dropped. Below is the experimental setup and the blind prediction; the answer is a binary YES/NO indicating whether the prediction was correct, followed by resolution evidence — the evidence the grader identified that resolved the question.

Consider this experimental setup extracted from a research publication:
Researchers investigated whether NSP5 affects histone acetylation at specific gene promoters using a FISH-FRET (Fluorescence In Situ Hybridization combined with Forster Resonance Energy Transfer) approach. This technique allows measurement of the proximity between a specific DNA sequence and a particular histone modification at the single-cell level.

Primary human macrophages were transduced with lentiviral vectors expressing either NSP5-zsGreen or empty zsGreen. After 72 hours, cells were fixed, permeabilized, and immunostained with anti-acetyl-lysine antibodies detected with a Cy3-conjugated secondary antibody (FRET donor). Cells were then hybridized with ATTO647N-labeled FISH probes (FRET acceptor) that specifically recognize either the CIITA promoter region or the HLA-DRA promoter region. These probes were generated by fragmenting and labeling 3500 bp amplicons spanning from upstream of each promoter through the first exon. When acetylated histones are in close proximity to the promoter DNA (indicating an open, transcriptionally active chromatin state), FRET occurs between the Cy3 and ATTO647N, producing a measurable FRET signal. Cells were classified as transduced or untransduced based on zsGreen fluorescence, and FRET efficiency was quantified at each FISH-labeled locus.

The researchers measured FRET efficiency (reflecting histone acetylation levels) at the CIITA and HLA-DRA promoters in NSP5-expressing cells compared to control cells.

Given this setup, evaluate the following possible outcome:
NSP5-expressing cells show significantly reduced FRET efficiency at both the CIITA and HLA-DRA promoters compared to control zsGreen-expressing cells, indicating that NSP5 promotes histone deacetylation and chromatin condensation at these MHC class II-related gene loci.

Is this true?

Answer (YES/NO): YES